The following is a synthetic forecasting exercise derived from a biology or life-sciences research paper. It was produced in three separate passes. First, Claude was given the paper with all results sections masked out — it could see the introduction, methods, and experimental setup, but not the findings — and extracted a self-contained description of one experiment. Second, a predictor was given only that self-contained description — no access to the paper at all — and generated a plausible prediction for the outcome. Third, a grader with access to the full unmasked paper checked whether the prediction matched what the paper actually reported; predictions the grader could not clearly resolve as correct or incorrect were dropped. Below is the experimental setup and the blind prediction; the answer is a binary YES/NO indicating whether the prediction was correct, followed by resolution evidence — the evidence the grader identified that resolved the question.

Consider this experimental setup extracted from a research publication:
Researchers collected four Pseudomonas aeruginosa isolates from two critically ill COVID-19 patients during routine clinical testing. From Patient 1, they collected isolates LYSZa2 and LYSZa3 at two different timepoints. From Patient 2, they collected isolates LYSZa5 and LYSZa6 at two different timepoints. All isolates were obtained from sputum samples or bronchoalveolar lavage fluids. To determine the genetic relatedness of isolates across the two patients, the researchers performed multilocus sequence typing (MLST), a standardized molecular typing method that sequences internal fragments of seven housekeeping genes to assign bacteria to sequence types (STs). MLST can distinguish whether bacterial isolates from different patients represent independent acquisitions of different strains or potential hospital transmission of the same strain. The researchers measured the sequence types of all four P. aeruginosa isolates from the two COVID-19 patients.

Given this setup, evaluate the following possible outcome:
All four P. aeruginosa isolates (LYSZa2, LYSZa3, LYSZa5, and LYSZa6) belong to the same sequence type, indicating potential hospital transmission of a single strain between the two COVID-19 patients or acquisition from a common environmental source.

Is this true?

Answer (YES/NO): YES